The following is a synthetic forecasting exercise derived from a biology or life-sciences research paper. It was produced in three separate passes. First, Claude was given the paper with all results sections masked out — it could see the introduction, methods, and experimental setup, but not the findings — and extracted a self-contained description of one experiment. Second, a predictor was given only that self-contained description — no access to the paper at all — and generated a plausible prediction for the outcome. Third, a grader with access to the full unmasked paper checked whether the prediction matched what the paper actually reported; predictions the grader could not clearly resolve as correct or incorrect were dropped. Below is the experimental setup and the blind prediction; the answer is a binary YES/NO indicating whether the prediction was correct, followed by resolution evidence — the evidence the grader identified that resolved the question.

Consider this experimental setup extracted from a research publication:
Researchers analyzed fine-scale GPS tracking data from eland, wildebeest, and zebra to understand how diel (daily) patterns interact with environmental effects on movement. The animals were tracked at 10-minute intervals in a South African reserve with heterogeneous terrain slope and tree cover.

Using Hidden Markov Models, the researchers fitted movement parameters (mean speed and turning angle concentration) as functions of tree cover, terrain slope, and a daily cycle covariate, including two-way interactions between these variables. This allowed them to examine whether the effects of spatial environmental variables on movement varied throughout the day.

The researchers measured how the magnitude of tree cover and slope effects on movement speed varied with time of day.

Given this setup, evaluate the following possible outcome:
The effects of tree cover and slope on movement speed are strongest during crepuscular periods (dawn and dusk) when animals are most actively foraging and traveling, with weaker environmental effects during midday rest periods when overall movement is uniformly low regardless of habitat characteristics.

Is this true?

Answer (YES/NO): NO